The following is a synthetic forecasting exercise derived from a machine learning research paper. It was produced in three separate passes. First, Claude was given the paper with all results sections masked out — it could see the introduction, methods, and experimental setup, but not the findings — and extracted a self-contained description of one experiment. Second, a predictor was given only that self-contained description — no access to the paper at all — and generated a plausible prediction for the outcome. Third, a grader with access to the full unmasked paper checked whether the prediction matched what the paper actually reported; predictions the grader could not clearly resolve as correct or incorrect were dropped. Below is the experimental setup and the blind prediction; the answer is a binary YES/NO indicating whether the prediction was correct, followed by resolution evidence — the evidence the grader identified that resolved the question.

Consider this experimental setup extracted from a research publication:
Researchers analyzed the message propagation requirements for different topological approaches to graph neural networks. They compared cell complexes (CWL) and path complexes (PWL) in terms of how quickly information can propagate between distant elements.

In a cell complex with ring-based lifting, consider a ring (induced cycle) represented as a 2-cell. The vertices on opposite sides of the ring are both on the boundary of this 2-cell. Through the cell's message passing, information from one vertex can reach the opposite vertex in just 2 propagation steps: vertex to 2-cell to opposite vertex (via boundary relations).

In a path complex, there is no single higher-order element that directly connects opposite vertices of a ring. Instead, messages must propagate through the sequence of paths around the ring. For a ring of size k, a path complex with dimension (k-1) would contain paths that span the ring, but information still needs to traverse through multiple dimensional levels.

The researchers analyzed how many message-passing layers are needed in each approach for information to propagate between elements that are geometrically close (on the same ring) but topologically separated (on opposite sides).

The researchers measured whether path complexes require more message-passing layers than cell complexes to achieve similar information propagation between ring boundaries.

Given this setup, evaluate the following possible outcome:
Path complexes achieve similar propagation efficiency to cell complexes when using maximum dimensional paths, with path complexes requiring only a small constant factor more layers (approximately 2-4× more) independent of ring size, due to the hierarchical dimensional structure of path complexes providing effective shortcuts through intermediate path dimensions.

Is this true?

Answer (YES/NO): NO